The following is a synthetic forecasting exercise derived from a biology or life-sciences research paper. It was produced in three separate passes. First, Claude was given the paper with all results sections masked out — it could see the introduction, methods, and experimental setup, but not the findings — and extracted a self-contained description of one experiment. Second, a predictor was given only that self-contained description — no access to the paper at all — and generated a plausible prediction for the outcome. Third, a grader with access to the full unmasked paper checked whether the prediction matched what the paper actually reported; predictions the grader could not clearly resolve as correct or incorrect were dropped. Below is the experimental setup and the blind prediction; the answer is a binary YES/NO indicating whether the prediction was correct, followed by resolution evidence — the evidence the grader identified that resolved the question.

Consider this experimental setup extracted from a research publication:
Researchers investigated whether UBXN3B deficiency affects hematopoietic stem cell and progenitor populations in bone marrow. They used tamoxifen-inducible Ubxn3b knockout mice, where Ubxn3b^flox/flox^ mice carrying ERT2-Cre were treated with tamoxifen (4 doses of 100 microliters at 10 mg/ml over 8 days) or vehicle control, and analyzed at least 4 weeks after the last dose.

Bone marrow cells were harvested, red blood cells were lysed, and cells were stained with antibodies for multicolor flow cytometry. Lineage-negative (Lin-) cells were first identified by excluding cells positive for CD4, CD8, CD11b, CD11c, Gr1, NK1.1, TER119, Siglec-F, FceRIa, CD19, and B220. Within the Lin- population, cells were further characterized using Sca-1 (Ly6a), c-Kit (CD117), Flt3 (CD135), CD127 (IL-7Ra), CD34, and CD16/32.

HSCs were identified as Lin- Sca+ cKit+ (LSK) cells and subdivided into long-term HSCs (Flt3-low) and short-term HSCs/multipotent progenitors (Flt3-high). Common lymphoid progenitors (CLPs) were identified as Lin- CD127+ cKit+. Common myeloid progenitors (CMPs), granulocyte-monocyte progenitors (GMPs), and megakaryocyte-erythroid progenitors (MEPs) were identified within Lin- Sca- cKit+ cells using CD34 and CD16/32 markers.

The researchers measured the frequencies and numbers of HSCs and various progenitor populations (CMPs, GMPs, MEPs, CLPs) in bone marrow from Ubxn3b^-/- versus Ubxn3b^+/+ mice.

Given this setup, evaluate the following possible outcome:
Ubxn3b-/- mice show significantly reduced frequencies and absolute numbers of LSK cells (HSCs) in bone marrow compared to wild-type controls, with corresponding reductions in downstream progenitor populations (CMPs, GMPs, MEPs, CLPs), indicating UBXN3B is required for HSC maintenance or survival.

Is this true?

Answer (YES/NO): NO